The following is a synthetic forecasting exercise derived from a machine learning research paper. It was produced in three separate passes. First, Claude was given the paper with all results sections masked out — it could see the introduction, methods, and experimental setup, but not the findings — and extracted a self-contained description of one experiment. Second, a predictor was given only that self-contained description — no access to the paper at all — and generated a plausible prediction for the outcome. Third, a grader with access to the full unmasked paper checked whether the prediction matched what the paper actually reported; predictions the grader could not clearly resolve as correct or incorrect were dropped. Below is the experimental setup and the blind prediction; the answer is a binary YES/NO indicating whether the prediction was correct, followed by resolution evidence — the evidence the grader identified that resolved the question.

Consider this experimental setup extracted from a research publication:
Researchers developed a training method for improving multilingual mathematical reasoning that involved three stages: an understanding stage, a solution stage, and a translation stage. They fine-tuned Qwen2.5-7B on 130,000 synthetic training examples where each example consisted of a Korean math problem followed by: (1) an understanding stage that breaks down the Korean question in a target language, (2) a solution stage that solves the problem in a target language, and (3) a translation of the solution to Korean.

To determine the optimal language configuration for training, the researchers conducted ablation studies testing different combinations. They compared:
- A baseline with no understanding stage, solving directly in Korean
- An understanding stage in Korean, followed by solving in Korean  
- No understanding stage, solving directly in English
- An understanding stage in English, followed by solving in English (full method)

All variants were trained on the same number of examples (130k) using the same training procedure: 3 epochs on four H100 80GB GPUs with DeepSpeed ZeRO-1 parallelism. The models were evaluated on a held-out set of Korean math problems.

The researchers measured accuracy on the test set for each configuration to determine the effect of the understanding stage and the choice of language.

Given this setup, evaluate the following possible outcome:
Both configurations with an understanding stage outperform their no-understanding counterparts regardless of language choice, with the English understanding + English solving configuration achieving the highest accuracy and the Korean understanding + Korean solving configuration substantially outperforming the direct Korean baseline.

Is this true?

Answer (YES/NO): NO